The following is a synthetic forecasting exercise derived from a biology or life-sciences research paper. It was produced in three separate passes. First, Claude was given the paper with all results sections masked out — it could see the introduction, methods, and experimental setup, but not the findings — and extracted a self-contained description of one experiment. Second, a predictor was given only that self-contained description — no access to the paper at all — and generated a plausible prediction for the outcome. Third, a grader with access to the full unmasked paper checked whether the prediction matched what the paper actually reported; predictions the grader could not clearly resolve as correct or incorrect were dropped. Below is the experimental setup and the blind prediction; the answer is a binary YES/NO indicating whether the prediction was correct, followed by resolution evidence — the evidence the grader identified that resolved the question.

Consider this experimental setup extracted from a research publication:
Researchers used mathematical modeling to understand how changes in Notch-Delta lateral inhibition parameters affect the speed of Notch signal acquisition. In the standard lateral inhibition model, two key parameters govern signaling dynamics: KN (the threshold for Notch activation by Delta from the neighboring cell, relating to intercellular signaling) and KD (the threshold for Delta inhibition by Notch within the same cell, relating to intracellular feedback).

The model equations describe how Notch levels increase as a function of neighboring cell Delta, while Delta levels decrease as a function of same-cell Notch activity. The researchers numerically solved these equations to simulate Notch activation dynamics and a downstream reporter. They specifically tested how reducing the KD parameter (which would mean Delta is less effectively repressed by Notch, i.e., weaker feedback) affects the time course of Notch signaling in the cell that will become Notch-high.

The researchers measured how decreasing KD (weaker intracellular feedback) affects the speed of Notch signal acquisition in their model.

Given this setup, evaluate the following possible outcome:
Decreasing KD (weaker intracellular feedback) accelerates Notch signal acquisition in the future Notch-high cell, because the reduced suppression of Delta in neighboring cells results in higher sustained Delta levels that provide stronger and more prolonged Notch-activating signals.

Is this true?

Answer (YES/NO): NO